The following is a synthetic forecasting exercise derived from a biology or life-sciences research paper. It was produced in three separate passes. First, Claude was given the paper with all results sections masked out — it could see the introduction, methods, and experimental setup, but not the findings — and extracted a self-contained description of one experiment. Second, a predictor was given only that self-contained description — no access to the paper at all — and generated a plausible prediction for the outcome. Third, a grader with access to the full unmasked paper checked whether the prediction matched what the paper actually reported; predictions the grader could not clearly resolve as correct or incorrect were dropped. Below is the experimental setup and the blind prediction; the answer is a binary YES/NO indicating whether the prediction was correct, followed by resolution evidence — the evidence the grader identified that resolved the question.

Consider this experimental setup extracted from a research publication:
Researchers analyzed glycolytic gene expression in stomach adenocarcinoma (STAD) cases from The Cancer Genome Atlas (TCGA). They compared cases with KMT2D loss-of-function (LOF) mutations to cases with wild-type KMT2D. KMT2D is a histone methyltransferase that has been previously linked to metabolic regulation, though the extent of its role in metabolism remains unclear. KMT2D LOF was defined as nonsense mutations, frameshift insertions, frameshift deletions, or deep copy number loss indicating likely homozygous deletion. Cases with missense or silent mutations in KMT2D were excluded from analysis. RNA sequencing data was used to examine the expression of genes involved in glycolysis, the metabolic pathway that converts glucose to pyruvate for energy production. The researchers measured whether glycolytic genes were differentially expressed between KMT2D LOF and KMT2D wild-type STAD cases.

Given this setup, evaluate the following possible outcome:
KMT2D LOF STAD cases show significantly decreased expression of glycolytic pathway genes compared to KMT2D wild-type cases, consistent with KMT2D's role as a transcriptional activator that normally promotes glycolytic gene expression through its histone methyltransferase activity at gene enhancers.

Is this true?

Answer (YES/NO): NO